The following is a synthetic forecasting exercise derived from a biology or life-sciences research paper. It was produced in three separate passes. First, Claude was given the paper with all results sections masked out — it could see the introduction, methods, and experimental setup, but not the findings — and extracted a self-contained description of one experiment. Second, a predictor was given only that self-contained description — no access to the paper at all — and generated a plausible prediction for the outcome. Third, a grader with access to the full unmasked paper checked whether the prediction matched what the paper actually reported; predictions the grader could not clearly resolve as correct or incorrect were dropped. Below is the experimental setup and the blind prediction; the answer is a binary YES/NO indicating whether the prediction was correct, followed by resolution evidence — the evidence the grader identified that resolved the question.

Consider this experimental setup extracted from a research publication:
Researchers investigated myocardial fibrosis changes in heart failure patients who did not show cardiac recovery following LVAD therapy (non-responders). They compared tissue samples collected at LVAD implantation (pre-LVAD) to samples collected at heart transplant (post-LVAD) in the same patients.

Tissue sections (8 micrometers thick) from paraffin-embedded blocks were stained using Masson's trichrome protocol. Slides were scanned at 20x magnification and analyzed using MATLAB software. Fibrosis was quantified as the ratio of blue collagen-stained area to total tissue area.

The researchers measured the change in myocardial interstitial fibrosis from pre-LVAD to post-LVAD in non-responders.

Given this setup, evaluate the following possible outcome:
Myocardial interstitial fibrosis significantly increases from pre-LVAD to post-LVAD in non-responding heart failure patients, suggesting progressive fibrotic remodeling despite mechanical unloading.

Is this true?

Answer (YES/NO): NO